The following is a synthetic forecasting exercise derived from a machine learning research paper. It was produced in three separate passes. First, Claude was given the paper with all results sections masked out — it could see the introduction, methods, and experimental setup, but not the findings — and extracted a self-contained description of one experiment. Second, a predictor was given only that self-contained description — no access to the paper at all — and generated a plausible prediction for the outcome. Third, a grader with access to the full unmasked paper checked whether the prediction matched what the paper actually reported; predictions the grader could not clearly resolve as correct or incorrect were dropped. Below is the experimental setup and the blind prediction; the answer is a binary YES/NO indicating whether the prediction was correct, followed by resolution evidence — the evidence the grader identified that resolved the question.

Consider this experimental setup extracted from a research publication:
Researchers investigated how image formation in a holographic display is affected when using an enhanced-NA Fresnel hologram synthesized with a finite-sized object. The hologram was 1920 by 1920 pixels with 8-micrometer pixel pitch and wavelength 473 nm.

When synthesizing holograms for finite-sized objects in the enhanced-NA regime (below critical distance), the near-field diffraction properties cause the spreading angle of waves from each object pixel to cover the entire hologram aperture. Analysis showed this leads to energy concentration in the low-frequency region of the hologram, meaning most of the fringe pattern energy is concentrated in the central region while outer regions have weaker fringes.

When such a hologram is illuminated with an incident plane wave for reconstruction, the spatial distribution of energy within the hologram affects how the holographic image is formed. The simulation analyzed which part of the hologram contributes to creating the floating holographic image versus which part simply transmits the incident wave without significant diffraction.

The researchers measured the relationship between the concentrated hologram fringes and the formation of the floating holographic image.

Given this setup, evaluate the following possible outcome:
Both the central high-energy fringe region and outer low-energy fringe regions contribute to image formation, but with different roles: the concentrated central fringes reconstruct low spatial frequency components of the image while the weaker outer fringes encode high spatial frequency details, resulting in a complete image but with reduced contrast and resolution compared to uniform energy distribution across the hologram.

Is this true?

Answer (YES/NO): NO